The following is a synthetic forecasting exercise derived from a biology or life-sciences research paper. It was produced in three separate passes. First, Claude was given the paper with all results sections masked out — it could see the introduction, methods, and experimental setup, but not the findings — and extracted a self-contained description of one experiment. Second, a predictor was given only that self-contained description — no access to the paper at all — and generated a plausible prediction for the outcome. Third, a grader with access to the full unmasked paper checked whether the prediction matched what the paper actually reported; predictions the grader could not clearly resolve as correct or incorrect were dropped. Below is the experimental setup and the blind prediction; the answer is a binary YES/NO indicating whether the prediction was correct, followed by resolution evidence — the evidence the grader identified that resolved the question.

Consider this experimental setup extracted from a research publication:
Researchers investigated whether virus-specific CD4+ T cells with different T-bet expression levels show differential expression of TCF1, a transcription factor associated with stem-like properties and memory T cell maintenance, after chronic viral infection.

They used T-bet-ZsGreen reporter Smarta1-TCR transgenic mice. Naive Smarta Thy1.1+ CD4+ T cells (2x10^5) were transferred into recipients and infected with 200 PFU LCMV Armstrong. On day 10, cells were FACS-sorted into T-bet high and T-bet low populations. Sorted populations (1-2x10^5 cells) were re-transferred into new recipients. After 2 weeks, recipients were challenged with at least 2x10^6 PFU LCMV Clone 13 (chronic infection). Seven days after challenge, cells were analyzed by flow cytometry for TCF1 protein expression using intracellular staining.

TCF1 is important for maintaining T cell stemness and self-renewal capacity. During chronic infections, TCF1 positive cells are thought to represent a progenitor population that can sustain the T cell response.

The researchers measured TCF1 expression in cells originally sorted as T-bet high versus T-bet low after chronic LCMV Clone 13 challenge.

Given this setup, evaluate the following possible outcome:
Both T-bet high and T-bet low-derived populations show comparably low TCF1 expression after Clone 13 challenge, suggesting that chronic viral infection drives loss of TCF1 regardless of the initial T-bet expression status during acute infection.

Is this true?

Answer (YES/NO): NO